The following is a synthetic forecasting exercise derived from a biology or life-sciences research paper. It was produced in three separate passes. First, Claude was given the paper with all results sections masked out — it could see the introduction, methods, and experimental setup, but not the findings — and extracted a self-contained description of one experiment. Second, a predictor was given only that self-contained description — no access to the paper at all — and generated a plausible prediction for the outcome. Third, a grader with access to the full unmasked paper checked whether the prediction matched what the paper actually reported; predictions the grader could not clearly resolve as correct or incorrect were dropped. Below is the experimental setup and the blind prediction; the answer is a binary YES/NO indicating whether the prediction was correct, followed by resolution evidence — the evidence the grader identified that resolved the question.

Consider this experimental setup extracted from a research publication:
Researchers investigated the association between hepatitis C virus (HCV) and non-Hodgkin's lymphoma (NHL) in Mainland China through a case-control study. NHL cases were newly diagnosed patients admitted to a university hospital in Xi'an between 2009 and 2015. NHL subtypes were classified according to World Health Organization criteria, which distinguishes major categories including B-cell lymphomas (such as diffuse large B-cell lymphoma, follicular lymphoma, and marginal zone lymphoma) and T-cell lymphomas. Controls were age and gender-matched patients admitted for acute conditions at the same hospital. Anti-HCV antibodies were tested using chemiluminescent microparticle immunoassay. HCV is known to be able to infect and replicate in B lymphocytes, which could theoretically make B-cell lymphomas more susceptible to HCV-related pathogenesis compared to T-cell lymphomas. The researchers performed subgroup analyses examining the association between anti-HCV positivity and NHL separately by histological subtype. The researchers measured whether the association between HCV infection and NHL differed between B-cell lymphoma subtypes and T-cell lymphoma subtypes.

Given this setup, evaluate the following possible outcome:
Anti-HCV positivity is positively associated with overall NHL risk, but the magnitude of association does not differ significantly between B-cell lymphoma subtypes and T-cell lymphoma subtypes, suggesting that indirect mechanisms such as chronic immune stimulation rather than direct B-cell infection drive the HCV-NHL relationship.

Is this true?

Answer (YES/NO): NO